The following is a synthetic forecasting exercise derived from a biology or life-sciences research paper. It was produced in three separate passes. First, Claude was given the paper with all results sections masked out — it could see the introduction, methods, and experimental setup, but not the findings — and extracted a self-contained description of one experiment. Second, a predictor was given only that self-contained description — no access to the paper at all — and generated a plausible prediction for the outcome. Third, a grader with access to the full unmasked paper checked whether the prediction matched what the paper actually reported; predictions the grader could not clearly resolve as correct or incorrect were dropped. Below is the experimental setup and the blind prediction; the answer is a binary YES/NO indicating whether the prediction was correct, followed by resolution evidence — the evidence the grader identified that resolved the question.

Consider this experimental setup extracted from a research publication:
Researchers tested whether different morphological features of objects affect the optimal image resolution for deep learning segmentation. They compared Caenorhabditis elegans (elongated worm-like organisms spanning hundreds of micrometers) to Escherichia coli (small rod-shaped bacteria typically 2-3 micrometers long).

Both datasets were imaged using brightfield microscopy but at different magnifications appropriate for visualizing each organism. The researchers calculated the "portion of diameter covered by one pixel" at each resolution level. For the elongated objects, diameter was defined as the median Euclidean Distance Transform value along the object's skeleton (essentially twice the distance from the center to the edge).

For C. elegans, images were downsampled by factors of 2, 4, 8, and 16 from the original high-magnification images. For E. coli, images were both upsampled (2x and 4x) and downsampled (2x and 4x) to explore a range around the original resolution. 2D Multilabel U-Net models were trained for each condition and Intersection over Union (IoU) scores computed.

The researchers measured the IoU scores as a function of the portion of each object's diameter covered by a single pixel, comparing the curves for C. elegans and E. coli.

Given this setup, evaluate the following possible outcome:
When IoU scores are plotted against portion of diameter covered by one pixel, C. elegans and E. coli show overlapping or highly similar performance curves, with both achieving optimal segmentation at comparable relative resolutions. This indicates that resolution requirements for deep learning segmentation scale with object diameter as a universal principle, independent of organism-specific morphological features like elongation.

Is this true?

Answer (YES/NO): YES